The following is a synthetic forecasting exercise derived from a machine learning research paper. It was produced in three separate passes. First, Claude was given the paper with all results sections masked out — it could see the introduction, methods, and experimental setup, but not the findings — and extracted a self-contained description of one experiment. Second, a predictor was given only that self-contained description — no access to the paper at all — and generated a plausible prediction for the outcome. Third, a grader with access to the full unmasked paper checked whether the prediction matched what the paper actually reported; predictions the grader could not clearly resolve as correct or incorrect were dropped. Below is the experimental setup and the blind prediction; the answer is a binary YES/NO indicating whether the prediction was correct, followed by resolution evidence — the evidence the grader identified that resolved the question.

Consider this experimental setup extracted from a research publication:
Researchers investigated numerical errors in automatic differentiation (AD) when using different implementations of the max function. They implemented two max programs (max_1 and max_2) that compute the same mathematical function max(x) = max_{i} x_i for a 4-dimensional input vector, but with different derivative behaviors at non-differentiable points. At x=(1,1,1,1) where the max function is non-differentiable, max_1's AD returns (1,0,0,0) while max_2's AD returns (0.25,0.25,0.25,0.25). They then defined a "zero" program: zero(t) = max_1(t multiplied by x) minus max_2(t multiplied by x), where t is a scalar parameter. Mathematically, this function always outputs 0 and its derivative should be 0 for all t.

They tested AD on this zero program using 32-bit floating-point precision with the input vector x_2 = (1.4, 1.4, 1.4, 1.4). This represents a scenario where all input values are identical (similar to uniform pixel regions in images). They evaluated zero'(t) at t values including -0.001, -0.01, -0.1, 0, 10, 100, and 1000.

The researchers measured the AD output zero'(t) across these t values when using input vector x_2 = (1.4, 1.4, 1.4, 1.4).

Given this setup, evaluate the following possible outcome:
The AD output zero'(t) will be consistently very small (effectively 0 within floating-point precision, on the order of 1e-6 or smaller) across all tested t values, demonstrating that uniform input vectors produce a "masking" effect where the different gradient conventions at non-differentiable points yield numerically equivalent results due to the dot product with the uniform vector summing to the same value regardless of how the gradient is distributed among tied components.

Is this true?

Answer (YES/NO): YES